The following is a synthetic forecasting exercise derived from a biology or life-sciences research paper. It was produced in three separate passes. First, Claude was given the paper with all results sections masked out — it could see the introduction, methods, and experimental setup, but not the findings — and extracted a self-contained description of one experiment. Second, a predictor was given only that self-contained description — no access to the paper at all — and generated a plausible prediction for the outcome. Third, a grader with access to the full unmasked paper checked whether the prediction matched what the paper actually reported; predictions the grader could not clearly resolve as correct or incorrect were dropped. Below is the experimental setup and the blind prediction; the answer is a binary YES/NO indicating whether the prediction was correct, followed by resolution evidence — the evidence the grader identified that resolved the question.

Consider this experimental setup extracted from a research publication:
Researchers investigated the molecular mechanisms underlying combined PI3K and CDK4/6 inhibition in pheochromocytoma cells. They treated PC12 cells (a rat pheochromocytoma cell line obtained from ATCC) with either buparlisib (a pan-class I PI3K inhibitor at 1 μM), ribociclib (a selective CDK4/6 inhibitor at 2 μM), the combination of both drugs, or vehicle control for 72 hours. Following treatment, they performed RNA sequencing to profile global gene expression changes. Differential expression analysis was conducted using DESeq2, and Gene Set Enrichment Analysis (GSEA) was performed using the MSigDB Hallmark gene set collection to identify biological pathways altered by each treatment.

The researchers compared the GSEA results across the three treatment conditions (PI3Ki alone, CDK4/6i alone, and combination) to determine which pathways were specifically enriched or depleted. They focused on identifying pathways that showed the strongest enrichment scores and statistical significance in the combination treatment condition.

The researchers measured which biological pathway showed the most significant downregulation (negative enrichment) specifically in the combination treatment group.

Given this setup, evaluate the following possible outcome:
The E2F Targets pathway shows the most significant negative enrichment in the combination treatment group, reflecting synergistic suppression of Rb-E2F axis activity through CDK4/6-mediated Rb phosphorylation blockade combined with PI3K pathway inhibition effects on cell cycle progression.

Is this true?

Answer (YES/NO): NO